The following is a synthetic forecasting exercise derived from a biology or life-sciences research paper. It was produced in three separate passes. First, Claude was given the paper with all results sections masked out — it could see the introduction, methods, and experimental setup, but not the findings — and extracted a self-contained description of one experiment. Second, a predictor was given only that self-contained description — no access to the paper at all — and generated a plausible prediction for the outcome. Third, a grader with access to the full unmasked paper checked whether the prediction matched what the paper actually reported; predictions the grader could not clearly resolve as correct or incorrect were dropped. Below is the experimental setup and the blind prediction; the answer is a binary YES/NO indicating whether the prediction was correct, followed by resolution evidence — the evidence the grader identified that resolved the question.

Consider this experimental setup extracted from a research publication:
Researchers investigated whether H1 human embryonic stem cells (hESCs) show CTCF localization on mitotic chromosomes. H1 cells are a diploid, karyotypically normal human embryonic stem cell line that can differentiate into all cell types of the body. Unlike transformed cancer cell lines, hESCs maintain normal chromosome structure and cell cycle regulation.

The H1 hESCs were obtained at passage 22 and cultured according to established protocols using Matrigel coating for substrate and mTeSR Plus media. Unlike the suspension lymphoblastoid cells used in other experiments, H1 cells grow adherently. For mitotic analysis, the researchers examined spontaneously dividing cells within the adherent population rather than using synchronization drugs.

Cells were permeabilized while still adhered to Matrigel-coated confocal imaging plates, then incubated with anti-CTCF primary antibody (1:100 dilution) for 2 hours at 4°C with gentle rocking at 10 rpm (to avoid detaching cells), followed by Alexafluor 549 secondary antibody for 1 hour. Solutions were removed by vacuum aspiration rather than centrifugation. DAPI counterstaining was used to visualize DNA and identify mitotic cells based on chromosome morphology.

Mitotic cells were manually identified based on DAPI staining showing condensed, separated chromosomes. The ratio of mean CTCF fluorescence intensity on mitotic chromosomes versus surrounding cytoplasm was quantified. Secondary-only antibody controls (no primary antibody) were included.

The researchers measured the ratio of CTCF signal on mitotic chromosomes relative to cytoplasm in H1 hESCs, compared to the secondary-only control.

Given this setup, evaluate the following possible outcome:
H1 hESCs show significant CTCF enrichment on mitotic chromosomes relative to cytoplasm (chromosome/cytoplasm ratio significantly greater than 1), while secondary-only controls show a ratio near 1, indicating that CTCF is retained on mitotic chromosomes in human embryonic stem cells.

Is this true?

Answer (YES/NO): YES